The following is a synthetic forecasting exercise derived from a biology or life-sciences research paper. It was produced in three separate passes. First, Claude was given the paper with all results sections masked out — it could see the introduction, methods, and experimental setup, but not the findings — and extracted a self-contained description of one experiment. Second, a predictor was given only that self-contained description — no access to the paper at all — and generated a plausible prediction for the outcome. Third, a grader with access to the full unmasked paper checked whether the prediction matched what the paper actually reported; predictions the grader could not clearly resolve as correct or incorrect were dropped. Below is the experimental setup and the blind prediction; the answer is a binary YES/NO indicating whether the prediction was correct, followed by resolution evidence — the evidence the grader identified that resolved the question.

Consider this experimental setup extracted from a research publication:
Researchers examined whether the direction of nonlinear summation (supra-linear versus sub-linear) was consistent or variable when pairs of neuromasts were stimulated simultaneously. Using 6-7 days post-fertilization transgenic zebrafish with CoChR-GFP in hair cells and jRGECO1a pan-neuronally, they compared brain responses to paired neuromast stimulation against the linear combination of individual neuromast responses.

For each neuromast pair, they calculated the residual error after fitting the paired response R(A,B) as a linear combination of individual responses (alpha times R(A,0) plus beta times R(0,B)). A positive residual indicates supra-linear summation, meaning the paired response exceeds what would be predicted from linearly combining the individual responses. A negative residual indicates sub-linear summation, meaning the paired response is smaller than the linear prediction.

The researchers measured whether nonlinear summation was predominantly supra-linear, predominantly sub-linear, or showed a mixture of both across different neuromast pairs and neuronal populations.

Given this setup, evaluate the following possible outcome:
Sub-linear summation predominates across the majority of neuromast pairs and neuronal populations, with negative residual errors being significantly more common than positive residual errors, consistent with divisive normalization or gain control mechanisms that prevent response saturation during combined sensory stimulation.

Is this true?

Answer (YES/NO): NO